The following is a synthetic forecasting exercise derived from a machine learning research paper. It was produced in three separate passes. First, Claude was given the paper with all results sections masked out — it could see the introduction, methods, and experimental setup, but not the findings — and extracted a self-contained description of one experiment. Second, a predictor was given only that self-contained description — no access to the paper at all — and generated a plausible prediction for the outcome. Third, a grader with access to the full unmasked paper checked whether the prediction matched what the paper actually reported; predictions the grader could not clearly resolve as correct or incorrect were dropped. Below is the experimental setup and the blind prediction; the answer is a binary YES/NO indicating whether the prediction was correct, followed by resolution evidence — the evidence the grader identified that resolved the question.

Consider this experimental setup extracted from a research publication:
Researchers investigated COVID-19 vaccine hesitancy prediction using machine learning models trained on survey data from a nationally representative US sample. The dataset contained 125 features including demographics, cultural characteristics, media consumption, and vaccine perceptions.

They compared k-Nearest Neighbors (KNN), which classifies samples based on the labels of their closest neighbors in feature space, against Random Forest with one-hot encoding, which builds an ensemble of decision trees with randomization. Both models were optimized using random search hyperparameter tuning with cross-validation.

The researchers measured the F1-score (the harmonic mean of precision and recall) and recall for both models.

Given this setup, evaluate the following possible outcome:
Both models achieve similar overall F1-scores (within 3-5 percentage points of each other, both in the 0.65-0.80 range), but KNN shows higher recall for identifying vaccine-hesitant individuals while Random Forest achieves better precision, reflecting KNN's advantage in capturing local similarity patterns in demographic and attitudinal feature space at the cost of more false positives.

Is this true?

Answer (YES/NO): NO